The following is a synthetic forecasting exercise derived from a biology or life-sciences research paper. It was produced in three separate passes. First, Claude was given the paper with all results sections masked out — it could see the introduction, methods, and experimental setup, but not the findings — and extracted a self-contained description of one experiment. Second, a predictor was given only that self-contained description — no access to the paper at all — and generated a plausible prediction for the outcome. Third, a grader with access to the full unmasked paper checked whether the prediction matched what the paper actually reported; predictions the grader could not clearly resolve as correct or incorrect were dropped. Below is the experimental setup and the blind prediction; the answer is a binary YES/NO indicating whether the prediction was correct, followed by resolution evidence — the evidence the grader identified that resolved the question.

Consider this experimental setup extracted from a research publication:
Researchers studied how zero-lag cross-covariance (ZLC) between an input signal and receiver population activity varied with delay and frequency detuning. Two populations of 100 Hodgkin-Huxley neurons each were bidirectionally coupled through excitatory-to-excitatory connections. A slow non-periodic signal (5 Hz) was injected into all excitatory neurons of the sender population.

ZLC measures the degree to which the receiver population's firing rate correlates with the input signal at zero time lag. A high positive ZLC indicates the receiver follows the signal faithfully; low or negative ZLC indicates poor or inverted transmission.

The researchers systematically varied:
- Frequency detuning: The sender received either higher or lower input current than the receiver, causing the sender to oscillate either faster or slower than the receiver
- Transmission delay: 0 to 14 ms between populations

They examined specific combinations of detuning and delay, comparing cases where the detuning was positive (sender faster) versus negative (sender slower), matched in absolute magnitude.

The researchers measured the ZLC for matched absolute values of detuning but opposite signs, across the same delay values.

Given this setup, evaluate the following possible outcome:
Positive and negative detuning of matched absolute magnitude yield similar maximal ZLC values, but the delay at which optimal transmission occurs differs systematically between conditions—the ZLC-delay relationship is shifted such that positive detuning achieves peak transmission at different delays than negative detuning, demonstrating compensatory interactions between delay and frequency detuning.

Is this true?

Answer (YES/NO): NO